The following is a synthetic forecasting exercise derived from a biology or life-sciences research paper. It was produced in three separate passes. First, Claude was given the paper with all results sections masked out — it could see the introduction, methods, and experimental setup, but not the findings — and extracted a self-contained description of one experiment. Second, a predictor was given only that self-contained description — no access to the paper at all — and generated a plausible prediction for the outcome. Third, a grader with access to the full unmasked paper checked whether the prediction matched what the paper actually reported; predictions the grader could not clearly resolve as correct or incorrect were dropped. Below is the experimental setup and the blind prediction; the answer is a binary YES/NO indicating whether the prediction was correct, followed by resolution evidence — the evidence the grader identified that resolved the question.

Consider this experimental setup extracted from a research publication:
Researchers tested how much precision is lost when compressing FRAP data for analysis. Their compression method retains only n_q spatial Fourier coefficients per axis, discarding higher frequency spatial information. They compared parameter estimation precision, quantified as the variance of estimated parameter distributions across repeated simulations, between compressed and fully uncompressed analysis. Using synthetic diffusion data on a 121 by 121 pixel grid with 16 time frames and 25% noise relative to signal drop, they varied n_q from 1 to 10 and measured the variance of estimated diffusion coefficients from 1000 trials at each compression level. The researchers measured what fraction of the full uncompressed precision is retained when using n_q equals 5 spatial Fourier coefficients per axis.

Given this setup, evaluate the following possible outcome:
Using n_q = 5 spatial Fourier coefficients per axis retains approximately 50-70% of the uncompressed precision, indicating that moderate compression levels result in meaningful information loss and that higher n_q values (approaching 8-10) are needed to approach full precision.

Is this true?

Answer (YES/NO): NO